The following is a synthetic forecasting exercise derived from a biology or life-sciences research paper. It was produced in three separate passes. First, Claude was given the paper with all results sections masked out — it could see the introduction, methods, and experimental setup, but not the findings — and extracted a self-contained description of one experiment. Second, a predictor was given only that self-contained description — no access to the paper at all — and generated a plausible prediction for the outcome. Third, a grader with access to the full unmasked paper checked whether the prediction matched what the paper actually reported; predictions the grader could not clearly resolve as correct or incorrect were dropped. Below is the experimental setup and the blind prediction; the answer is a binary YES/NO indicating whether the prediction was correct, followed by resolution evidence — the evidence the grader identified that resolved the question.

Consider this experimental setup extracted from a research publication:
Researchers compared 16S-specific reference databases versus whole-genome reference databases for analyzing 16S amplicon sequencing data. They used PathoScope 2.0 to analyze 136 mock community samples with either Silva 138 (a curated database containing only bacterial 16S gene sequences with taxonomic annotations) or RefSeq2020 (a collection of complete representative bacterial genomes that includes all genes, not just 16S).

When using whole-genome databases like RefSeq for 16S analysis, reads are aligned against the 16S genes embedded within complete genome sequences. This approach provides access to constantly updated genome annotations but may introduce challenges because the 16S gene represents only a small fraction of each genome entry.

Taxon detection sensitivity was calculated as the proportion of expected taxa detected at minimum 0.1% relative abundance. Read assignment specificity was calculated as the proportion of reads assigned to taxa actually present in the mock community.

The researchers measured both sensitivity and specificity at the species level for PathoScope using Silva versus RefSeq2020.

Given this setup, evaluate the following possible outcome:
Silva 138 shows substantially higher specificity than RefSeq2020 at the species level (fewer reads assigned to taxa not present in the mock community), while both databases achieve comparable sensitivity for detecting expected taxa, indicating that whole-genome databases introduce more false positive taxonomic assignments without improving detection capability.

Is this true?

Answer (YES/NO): NO